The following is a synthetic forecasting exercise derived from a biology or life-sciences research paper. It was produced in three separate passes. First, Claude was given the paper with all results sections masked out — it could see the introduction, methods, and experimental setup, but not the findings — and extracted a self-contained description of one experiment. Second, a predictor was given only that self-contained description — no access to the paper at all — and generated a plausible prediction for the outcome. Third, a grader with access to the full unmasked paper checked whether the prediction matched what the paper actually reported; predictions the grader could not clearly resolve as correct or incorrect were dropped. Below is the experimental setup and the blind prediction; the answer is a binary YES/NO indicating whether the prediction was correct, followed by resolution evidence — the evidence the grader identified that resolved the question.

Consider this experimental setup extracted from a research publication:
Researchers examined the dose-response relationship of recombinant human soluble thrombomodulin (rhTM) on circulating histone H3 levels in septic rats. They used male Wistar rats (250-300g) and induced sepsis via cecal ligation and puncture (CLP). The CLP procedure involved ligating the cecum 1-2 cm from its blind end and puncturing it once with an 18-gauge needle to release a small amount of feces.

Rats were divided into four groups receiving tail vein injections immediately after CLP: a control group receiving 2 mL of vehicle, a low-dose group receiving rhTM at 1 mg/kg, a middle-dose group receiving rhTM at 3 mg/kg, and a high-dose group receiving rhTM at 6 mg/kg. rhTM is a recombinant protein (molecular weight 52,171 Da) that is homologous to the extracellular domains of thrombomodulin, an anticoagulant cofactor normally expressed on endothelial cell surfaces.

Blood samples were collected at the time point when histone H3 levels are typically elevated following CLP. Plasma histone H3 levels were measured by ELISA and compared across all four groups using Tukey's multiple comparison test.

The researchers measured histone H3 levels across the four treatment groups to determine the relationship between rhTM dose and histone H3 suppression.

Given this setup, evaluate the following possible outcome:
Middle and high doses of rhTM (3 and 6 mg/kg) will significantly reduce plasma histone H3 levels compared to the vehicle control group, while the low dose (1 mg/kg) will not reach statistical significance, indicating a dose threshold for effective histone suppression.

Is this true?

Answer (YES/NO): YES